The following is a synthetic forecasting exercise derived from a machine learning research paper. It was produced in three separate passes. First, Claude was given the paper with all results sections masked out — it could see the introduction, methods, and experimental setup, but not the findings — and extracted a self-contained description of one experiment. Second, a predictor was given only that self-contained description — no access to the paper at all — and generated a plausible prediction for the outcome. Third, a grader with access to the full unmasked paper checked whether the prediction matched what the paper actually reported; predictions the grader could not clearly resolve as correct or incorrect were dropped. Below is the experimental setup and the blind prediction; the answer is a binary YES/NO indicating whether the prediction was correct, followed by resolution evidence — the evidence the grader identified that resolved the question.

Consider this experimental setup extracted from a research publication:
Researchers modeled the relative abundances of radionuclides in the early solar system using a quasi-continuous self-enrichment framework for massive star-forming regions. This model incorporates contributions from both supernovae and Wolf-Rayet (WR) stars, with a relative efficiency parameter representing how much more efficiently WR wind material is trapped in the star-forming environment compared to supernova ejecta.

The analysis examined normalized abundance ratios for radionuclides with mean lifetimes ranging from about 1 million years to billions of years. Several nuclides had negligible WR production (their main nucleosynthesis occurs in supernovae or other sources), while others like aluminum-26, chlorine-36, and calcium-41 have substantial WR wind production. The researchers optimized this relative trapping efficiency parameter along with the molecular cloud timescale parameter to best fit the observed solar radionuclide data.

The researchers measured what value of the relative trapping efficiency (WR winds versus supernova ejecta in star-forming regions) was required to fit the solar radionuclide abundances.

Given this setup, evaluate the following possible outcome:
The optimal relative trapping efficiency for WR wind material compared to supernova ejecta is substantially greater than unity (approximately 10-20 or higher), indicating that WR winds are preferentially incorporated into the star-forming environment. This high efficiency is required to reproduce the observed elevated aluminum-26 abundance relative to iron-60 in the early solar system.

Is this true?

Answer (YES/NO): NO